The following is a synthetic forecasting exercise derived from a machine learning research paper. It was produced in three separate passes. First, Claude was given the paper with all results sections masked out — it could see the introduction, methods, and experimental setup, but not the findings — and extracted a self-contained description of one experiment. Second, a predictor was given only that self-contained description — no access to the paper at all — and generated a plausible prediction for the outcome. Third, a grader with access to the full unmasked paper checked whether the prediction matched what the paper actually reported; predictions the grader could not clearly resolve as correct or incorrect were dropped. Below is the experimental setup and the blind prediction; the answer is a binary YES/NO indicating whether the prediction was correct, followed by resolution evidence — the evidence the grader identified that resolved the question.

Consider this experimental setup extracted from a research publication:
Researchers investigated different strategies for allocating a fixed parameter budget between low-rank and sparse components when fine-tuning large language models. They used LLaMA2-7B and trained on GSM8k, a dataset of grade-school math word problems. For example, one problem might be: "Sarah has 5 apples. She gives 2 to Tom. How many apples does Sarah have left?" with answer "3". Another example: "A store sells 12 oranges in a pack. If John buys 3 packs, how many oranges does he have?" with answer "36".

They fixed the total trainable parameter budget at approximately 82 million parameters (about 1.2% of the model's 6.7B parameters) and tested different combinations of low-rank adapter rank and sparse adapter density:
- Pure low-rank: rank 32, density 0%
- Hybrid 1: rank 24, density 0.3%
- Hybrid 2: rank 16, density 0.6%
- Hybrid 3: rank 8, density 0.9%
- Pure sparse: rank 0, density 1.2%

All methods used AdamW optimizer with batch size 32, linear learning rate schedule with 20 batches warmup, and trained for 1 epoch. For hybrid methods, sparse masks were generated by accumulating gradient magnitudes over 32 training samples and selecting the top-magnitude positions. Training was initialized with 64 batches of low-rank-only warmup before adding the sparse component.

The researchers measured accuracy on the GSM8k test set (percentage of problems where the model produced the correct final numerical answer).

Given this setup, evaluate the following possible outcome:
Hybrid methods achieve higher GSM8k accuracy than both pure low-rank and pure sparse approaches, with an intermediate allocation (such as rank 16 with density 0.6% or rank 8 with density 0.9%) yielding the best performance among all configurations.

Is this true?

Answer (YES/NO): YES